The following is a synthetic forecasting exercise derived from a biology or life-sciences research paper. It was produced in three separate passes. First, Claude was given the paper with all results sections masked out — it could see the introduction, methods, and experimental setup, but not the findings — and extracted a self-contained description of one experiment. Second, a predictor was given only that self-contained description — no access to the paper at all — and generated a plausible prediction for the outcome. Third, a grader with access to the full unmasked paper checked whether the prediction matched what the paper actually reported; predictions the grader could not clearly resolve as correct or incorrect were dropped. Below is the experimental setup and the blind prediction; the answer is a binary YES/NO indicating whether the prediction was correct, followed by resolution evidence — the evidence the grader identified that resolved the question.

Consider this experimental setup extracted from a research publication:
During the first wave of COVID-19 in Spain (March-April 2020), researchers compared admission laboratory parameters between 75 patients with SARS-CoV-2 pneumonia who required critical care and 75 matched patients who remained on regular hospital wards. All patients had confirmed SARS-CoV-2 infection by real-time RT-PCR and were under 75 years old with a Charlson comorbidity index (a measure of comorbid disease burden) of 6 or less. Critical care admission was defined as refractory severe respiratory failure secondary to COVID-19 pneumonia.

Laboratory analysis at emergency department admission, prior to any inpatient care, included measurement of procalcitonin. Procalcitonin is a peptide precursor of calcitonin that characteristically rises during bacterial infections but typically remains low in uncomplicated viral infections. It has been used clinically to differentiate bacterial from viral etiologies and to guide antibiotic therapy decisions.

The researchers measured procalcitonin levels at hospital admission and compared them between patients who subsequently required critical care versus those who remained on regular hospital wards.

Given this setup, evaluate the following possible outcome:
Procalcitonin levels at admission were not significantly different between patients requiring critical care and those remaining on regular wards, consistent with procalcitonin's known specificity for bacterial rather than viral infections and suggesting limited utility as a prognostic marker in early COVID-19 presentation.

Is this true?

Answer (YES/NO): NO